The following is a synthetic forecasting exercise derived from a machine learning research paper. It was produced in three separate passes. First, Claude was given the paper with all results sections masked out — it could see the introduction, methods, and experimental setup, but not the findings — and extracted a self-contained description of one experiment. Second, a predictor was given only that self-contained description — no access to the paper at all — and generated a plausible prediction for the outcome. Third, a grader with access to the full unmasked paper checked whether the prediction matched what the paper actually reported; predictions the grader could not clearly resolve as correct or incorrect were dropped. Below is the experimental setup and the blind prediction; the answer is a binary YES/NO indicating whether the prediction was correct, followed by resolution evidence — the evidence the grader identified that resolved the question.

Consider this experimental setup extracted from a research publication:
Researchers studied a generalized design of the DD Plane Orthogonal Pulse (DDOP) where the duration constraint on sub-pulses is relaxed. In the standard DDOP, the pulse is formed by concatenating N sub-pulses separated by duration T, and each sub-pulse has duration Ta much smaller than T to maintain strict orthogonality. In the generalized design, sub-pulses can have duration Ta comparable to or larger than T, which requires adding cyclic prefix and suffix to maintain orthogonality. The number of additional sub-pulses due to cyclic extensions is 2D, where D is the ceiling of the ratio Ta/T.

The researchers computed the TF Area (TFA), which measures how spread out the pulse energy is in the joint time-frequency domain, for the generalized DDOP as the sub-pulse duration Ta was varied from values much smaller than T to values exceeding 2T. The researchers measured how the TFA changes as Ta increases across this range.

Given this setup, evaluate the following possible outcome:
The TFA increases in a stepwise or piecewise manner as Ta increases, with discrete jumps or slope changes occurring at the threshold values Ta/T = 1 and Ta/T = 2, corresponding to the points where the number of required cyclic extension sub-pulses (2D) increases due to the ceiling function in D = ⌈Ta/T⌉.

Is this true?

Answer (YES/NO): YES